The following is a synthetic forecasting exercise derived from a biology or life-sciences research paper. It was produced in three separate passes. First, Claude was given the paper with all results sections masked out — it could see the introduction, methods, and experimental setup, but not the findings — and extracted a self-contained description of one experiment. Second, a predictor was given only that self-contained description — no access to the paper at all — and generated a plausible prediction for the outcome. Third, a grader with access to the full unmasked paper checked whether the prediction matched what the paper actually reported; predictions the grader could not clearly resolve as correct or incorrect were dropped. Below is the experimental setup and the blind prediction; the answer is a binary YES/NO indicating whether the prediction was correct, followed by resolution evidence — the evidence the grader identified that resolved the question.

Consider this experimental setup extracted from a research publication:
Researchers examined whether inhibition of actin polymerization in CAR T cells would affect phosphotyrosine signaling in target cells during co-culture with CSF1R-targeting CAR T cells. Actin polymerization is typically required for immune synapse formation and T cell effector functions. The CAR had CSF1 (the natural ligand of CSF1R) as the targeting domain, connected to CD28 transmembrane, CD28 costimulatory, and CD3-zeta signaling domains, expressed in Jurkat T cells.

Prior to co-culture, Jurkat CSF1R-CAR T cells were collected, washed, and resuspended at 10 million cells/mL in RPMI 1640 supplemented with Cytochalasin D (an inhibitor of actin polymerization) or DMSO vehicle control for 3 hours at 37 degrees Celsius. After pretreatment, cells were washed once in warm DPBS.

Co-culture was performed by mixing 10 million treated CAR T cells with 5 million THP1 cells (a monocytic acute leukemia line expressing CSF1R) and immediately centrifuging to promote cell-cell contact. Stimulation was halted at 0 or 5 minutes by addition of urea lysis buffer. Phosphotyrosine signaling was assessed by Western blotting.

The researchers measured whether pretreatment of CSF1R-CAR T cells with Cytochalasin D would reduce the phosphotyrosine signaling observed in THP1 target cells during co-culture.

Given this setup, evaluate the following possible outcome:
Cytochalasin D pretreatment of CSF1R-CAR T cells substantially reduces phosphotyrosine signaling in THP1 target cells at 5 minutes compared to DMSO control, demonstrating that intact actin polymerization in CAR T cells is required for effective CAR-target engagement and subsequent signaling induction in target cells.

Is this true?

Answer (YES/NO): NO